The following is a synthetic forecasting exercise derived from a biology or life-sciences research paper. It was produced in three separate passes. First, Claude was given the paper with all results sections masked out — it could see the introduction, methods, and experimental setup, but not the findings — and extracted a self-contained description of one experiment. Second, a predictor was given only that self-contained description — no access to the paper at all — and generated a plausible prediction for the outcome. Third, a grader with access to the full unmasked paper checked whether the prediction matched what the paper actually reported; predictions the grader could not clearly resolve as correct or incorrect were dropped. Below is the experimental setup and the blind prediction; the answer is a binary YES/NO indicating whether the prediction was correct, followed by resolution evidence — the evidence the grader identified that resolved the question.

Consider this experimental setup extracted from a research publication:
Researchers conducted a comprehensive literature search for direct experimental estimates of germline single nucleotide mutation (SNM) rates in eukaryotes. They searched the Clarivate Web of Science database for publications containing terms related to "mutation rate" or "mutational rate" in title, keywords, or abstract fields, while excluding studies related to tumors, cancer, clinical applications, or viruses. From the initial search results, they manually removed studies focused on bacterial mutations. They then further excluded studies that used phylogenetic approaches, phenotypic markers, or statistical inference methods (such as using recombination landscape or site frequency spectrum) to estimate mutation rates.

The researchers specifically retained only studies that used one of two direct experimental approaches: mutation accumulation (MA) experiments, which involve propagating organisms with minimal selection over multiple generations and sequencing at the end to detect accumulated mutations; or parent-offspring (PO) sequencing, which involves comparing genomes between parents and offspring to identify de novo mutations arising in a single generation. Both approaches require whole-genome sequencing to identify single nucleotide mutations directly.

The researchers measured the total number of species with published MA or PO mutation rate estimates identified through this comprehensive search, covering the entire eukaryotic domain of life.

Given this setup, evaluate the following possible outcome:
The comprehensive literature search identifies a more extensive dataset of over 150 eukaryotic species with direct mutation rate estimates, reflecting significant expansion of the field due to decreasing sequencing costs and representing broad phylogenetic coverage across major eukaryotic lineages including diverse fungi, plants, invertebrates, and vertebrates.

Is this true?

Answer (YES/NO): NO